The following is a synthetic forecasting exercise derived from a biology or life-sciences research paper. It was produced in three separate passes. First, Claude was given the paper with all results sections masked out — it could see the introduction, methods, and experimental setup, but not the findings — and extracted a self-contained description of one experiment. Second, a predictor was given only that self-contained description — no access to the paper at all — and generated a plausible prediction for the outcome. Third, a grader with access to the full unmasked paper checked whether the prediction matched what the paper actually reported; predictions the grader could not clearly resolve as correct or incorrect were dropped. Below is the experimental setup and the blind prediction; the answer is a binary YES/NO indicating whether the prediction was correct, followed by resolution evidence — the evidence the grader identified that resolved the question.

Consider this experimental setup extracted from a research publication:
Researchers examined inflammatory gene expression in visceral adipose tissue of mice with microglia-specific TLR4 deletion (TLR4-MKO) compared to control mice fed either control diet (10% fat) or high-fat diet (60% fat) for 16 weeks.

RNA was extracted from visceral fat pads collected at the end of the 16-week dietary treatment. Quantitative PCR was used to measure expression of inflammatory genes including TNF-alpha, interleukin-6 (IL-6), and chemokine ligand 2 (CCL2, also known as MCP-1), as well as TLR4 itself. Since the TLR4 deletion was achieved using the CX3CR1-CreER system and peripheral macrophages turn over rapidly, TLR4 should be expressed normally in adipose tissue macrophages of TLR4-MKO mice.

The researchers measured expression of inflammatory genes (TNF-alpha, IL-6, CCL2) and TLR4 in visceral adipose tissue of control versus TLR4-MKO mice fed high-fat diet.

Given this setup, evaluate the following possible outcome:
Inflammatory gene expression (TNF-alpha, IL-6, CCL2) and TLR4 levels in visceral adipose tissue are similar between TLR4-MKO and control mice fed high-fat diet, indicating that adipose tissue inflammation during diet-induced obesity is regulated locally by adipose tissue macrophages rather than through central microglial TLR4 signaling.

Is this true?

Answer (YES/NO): NO